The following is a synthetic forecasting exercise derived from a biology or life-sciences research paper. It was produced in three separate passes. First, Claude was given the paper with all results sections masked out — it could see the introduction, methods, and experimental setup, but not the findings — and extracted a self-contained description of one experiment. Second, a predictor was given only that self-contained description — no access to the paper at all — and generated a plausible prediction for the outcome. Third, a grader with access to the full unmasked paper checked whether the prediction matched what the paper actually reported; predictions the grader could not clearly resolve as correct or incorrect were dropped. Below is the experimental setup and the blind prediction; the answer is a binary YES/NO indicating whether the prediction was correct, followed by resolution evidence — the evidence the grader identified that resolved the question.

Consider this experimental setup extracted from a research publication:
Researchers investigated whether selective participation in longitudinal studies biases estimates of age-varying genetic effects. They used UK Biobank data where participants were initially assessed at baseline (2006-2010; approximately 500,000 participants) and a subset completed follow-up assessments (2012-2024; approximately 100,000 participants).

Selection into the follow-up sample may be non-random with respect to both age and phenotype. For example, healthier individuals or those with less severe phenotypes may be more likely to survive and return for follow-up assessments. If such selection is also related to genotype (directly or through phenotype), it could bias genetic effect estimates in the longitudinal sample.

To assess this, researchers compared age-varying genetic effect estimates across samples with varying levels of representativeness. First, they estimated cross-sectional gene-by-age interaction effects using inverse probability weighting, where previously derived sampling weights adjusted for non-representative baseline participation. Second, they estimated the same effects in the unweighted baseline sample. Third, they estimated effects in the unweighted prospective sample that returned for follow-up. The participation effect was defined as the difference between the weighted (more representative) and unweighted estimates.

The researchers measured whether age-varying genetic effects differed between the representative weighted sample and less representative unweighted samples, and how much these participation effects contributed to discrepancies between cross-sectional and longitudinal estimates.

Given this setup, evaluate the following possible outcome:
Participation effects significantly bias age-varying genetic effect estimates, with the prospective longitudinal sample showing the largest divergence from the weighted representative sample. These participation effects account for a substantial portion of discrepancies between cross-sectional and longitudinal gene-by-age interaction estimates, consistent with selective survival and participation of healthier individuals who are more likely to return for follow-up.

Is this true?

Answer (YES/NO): NO